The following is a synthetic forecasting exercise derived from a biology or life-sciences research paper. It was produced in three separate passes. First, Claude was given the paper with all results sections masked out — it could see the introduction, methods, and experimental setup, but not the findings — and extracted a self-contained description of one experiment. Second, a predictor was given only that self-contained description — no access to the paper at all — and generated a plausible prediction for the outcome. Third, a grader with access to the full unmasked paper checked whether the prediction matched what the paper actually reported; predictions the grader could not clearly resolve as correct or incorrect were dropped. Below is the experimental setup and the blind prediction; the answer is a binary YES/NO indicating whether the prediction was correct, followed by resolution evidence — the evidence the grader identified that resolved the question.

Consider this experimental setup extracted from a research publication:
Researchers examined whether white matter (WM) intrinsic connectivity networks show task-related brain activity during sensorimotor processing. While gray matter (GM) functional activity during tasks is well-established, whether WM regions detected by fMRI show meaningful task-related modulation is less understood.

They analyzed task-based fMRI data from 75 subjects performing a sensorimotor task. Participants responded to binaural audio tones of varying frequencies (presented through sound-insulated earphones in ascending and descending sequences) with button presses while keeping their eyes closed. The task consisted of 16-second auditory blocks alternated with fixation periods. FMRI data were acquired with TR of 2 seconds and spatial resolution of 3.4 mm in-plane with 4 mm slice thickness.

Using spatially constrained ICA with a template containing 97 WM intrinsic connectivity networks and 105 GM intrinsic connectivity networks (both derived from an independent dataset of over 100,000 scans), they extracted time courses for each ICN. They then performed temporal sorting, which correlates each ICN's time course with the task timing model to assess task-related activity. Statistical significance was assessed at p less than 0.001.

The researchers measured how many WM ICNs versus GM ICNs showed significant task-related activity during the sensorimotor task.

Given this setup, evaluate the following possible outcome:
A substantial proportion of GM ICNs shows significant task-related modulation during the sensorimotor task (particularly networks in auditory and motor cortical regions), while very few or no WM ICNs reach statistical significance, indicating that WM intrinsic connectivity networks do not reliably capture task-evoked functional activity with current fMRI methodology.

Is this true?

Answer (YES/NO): NO